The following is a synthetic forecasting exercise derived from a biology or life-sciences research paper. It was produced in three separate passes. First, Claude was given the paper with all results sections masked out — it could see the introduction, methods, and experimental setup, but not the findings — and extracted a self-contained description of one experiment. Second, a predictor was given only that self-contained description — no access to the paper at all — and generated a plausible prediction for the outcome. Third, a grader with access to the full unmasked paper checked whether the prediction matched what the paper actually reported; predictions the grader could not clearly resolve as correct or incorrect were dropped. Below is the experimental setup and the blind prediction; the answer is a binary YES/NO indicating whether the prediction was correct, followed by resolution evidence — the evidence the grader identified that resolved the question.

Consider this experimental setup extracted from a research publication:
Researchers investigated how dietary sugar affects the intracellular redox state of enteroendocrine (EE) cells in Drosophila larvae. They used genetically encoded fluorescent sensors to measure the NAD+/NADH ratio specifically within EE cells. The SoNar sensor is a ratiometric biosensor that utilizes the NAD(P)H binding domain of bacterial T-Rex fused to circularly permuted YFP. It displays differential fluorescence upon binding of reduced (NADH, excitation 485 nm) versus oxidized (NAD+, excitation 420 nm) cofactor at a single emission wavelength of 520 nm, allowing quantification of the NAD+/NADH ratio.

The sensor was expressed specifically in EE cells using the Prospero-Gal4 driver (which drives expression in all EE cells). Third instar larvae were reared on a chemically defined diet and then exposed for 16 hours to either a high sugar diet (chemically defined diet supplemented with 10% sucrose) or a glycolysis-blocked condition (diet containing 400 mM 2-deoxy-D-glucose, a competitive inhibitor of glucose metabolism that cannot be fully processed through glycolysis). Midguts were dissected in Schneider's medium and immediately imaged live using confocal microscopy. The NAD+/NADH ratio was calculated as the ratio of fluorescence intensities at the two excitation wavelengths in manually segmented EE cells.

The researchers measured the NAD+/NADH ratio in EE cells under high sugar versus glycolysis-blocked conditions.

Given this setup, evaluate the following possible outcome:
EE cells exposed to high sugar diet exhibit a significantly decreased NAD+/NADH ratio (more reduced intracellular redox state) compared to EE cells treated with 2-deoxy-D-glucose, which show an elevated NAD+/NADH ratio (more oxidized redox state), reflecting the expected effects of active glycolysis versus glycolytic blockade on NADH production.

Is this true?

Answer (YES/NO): YES